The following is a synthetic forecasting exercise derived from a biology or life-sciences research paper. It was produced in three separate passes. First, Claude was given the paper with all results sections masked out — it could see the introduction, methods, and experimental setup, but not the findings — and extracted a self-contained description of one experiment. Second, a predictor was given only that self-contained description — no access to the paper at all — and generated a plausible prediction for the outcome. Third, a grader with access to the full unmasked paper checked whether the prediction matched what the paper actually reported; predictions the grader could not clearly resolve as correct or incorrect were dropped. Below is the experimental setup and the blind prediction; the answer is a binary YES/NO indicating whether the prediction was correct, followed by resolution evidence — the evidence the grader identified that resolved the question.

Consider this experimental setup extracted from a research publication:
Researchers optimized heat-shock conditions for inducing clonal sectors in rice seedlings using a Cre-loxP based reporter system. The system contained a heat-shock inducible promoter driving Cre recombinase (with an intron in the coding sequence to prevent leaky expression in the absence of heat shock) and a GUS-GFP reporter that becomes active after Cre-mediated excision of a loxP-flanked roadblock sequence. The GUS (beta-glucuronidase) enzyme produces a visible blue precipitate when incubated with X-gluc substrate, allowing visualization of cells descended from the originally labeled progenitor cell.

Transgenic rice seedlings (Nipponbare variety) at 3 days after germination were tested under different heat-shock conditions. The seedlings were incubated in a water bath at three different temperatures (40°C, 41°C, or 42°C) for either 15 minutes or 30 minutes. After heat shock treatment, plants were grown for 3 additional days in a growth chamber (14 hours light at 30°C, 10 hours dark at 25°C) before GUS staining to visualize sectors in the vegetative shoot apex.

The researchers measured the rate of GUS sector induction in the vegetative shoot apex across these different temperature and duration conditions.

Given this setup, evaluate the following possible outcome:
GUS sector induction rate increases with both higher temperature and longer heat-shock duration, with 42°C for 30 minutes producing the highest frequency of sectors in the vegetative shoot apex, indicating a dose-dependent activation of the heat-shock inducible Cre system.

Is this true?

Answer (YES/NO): YES